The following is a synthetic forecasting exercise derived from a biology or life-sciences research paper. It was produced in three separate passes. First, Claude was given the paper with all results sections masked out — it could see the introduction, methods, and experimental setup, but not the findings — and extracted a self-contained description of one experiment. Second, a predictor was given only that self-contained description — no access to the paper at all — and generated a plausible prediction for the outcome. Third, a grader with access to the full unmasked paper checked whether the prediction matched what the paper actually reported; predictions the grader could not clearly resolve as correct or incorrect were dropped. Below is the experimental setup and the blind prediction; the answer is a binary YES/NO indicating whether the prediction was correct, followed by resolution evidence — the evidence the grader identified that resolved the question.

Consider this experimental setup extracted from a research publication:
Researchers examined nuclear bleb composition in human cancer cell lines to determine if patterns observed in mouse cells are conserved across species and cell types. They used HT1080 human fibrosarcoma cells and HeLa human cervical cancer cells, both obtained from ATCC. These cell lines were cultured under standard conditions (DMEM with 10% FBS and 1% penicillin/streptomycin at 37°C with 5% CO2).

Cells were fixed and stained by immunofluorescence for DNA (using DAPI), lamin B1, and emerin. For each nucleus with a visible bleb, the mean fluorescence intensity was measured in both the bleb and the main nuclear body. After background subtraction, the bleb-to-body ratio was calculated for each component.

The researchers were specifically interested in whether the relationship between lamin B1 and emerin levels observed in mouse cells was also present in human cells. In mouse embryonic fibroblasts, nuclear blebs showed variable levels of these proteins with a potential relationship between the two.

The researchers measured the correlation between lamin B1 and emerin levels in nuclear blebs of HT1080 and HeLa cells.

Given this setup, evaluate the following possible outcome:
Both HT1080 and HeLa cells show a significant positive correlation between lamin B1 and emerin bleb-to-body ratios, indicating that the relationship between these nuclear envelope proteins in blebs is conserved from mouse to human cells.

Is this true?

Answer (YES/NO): NO